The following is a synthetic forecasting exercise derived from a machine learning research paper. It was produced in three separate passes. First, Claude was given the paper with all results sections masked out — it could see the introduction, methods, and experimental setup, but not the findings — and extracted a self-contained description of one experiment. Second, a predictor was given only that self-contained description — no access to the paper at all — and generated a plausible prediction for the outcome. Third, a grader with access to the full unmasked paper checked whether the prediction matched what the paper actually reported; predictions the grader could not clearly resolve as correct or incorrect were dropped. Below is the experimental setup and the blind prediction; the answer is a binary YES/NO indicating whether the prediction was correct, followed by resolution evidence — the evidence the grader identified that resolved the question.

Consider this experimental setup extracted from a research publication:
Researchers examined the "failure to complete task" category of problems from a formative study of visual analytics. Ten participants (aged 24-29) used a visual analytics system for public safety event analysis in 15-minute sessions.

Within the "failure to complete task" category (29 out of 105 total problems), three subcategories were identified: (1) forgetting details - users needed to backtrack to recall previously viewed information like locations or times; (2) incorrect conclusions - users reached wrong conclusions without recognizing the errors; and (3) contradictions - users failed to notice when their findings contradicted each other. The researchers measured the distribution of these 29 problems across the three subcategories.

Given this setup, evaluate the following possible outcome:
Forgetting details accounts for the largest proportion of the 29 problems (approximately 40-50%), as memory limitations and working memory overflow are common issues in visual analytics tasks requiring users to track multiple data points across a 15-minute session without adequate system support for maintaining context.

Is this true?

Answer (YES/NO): NO